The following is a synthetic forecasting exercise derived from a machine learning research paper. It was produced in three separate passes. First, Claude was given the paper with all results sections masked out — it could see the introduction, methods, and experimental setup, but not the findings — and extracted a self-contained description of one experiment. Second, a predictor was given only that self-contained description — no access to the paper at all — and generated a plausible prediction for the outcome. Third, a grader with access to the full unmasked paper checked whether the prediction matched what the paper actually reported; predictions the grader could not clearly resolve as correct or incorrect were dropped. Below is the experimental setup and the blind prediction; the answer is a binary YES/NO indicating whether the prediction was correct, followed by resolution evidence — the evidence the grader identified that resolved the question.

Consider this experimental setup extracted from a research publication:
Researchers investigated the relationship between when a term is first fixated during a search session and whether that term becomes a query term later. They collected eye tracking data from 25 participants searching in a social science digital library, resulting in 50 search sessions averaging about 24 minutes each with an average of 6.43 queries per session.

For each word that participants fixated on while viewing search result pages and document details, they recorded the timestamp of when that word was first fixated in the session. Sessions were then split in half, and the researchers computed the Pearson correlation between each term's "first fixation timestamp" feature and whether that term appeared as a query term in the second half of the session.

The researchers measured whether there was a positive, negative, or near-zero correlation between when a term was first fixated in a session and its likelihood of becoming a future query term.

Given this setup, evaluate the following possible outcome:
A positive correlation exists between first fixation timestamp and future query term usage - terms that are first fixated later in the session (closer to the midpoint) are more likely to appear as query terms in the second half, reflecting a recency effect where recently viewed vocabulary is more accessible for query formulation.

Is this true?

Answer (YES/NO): NO